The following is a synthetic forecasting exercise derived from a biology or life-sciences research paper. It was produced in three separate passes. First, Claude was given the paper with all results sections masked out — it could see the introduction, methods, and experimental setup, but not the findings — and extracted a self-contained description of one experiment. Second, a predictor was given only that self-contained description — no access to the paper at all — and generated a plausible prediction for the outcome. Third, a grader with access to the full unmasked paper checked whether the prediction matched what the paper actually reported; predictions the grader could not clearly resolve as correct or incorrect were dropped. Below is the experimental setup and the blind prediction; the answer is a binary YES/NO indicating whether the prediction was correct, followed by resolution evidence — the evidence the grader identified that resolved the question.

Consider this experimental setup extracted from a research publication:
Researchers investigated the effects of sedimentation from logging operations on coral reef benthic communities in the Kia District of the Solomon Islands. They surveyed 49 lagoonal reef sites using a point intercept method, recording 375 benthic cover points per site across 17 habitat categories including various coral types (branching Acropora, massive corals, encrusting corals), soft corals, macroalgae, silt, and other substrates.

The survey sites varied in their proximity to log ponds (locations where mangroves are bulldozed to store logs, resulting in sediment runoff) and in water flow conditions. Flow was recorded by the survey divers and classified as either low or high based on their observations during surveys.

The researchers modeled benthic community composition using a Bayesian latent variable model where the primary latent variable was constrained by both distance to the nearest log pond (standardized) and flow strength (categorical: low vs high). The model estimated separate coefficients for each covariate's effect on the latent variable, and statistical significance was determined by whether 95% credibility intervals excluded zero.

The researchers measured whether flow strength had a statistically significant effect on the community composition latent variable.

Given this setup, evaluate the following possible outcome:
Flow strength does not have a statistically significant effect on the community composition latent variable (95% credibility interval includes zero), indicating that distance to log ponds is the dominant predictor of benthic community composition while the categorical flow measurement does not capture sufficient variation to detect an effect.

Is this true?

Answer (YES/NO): NO